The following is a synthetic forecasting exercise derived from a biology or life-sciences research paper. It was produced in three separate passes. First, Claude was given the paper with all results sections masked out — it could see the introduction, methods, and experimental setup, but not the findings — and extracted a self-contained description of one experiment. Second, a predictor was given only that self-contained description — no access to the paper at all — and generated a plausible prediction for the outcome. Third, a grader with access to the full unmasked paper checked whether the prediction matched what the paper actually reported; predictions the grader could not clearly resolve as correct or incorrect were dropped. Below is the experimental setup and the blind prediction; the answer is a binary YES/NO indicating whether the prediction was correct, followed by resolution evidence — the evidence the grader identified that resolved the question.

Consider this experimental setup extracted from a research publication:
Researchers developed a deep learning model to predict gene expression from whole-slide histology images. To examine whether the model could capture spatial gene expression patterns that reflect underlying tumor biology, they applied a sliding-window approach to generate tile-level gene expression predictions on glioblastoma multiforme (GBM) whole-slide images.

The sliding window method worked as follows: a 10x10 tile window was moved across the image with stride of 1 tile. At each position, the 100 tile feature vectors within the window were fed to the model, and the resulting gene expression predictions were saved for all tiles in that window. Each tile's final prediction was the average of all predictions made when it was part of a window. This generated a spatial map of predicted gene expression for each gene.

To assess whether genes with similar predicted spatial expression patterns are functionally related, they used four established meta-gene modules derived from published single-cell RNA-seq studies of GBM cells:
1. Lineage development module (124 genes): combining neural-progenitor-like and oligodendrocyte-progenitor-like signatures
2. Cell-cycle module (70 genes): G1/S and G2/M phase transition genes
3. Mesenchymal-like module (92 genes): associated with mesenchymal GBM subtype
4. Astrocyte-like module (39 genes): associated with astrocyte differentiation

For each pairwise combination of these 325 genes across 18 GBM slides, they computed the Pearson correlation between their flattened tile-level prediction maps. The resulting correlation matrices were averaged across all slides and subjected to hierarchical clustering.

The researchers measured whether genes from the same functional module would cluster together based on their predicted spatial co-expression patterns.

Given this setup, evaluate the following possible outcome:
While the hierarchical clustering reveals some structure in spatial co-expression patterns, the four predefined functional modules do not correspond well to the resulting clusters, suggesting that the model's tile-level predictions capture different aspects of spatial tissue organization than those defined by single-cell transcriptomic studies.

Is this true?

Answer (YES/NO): NO